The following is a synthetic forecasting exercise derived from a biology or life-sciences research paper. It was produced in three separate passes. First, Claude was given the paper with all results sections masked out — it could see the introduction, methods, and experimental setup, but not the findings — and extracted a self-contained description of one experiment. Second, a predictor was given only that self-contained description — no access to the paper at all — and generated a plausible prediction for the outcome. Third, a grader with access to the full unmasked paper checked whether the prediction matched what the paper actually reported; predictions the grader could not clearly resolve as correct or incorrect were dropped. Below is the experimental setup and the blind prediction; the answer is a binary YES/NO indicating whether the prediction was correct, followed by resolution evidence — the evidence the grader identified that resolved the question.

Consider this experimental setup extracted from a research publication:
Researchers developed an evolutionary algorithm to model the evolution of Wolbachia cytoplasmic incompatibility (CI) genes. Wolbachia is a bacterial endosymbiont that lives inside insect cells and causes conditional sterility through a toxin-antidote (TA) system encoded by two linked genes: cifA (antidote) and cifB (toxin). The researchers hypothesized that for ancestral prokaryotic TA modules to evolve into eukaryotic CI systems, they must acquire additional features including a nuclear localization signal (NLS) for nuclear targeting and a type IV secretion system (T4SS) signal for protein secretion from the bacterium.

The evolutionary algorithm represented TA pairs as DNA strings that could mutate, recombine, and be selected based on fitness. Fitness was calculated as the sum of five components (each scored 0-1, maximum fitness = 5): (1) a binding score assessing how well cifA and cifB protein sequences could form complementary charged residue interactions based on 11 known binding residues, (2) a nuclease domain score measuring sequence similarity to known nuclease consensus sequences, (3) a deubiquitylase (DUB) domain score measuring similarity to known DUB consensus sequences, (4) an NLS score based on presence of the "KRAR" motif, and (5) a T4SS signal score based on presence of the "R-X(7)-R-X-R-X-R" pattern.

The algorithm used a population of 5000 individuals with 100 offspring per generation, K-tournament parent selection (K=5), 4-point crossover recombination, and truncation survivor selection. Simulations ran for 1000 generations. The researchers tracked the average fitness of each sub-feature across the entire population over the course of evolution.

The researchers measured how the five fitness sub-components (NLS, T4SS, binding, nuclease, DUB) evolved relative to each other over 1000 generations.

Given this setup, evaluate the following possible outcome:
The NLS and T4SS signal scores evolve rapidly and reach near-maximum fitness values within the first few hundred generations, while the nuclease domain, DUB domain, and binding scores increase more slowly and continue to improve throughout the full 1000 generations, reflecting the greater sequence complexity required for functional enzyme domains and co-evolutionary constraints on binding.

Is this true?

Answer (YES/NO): YES